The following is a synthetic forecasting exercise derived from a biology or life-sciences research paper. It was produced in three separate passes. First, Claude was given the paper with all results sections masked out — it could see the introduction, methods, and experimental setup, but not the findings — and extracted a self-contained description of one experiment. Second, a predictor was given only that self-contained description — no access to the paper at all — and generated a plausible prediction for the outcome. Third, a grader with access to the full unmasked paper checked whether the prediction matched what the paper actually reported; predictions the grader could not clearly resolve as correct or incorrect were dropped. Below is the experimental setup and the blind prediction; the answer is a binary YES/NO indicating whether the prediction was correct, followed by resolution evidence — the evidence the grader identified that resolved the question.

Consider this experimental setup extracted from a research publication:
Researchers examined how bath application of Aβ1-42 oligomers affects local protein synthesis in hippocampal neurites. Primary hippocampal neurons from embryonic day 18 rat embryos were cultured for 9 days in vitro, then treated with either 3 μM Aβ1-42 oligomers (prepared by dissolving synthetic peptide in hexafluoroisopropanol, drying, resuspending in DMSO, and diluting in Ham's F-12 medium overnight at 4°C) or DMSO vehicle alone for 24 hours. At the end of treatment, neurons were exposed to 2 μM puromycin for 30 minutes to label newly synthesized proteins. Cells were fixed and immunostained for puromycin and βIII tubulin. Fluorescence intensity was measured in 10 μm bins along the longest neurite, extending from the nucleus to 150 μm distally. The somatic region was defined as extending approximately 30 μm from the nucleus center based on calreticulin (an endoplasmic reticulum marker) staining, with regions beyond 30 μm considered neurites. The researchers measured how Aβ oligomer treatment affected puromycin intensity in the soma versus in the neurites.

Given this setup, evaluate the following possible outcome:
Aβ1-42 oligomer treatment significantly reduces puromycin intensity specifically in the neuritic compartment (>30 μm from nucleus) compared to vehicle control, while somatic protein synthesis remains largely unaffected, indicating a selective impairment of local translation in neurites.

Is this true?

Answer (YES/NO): NO